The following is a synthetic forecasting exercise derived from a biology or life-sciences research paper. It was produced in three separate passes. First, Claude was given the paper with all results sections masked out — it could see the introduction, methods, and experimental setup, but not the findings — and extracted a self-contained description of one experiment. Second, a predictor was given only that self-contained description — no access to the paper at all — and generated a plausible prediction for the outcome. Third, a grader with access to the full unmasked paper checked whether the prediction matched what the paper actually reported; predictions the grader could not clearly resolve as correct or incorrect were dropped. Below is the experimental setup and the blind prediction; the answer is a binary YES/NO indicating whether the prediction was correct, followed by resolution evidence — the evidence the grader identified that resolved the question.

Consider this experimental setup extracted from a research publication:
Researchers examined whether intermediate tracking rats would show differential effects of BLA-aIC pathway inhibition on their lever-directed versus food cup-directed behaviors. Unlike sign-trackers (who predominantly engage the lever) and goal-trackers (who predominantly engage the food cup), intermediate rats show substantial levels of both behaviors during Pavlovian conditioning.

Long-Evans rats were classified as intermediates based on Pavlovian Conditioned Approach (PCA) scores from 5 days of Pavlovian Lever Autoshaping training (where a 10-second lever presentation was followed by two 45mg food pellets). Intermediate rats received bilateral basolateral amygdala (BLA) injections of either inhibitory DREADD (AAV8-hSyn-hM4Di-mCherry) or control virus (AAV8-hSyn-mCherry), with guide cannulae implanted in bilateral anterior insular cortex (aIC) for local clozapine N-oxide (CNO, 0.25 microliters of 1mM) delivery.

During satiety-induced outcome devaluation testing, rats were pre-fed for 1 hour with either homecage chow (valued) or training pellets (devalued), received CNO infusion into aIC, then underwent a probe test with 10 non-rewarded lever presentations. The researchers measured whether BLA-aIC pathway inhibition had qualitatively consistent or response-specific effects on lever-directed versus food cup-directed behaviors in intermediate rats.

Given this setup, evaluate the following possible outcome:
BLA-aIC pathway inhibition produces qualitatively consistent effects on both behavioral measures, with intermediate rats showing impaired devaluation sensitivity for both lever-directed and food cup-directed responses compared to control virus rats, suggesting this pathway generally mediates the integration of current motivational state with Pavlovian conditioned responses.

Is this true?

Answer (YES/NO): NO